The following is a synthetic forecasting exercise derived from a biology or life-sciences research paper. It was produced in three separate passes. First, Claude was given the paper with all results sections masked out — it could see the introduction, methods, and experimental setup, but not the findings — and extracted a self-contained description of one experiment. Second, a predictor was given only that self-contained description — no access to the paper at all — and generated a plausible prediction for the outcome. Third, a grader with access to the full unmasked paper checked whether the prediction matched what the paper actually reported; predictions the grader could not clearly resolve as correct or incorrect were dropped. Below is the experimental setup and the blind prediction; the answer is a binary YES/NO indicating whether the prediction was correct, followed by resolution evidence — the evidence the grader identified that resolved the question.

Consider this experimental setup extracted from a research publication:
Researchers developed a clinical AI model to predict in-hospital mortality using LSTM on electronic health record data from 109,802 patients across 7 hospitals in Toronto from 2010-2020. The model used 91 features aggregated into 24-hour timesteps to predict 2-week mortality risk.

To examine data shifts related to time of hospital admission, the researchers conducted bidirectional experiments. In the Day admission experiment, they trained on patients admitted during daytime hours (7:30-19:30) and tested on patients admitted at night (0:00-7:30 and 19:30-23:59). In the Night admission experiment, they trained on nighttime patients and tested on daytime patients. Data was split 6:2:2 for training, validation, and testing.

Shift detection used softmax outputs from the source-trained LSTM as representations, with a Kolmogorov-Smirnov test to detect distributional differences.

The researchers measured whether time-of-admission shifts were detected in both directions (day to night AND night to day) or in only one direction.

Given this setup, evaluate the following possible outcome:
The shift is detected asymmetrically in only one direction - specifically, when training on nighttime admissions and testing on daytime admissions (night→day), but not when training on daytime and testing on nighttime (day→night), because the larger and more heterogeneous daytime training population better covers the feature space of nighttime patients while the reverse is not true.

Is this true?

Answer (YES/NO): NO